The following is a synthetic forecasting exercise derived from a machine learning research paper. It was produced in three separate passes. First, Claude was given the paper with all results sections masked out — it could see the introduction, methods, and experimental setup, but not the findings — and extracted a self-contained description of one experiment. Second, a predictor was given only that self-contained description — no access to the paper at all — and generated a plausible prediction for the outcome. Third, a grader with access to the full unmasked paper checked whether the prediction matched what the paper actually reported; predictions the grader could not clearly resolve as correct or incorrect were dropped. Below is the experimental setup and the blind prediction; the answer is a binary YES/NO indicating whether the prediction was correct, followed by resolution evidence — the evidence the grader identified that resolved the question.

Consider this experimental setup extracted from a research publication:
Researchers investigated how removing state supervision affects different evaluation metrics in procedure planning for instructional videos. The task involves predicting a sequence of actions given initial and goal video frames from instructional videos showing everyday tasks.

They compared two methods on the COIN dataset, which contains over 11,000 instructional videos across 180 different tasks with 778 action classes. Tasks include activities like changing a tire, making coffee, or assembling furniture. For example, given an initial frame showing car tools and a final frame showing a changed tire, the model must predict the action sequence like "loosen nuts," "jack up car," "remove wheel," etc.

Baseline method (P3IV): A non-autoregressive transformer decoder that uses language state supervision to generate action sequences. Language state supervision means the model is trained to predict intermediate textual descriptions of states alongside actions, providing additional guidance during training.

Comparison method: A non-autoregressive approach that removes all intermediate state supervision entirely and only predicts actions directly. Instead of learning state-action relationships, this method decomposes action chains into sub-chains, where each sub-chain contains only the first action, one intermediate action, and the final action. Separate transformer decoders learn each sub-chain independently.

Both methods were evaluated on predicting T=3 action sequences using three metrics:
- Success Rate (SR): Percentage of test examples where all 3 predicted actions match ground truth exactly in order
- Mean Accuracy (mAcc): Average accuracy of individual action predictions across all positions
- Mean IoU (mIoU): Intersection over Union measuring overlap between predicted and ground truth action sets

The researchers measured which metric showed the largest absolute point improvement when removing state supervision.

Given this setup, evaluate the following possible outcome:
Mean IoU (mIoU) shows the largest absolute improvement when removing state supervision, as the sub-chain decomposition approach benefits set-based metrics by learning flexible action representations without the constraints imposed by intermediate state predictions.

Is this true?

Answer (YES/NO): NO